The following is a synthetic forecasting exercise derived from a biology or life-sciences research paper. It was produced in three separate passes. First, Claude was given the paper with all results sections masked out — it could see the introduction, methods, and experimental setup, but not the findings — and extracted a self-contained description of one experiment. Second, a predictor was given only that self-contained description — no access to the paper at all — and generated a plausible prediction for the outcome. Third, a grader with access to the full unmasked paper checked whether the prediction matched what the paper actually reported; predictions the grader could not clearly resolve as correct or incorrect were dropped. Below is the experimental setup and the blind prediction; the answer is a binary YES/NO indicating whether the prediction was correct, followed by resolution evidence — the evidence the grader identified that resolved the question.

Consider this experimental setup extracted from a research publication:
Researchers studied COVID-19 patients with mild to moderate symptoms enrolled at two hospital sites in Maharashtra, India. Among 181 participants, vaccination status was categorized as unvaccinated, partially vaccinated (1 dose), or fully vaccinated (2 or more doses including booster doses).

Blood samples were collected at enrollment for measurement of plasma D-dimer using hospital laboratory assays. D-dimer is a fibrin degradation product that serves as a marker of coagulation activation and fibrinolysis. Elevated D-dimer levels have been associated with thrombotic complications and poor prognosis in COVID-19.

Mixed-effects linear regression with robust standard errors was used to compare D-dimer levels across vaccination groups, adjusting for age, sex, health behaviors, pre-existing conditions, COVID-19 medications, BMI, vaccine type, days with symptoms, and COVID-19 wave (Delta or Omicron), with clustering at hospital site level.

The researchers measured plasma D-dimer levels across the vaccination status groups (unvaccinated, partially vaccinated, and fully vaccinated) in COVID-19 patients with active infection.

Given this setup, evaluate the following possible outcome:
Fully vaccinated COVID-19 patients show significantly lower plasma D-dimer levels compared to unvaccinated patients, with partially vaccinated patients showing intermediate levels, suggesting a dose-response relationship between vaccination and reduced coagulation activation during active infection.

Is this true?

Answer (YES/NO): NO